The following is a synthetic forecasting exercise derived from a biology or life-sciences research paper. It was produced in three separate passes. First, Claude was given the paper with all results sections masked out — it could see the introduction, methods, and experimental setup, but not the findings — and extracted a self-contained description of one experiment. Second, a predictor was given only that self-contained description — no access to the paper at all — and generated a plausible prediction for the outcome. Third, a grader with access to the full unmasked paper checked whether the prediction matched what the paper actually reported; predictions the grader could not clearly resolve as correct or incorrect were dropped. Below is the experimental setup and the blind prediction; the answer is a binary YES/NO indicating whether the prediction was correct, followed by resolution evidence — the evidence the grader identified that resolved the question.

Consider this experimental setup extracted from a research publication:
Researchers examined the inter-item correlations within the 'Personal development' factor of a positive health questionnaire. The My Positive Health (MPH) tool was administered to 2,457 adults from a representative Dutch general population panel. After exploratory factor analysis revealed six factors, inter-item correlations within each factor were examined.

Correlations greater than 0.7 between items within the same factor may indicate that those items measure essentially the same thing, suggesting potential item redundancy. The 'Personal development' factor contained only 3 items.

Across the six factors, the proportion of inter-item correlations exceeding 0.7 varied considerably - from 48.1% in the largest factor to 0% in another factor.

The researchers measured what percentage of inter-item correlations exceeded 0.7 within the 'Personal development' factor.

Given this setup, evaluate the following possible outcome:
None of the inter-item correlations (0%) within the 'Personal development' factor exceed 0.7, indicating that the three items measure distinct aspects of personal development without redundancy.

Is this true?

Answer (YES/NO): YES